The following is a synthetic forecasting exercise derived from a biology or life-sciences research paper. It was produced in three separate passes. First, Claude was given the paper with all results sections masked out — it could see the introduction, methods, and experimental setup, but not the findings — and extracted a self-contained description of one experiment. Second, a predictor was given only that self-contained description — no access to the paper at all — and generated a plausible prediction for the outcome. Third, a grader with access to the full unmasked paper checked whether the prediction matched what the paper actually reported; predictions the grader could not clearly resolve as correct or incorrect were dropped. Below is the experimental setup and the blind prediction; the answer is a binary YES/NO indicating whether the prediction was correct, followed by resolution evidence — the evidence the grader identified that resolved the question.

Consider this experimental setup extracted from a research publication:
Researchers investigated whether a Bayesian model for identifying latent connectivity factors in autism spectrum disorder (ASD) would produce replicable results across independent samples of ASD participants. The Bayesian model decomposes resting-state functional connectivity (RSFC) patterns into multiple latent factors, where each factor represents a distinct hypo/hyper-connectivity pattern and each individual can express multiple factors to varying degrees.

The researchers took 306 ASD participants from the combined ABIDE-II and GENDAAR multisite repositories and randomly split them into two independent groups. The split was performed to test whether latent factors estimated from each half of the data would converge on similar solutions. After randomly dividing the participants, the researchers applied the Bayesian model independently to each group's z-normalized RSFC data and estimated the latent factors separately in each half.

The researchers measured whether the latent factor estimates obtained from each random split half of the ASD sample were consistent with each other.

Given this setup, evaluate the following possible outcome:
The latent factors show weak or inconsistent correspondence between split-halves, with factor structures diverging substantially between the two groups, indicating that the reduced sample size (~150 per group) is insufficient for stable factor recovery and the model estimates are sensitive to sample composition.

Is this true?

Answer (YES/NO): NO